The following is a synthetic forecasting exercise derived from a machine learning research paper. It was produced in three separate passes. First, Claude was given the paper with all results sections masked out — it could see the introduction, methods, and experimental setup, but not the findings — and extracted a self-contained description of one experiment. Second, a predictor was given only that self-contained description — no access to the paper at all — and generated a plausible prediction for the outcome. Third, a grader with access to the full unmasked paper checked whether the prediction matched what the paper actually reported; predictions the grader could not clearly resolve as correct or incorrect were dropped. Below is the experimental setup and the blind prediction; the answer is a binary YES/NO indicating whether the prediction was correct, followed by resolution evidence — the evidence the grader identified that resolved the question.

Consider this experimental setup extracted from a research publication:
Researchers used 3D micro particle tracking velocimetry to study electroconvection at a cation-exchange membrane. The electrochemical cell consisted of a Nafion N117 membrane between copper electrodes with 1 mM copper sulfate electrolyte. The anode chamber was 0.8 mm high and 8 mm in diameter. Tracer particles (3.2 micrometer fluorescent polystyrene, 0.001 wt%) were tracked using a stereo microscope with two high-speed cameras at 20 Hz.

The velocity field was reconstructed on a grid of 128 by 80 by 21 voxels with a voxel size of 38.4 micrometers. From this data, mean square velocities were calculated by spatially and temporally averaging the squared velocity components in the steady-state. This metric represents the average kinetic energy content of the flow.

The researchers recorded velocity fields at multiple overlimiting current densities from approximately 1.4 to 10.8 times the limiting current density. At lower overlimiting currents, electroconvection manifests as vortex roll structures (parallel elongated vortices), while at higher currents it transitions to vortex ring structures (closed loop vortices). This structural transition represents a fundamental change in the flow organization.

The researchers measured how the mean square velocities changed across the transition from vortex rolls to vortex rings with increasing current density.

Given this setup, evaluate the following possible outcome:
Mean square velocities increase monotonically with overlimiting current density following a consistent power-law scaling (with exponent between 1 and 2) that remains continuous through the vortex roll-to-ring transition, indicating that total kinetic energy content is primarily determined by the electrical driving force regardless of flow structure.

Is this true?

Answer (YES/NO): NO